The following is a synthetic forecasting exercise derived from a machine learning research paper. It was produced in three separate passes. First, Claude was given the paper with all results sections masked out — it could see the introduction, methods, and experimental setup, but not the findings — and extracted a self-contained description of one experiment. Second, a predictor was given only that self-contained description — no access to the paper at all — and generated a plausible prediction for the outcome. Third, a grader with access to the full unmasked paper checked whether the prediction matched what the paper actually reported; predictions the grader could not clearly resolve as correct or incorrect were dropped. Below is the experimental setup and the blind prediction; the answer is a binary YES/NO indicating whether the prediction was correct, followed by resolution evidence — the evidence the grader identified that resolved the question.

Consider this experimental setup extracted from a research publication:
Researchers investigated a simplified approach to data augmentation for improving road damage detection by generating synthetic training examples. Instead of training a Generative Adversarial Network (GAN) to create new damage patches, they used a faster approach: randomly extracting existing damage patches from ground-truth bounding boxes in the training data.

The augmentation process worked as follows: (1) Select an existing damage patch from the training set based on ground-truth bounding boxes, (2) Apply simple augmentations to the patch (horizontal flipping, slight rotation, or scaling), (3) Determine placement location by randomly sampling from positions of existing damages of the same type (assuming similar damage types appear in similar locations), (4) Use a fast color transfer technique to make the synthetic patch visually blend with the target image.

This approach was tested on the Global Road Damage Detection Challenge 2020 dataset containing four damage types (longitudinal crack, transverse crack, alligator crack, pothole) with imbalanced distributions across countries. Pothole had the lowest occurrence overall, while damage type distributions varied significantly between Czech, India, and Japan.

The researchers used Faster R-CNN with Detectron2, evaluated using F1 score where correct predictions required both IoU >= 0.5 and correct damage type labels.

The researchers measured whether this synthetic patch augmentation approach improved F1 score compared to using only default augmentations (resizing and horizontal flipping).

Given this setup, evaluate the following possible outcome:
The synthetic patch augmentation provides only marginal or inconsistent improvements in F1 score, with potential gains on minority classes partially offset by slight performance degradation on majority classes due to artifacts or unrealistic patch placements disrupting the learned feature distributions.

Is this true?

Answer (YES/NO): NO